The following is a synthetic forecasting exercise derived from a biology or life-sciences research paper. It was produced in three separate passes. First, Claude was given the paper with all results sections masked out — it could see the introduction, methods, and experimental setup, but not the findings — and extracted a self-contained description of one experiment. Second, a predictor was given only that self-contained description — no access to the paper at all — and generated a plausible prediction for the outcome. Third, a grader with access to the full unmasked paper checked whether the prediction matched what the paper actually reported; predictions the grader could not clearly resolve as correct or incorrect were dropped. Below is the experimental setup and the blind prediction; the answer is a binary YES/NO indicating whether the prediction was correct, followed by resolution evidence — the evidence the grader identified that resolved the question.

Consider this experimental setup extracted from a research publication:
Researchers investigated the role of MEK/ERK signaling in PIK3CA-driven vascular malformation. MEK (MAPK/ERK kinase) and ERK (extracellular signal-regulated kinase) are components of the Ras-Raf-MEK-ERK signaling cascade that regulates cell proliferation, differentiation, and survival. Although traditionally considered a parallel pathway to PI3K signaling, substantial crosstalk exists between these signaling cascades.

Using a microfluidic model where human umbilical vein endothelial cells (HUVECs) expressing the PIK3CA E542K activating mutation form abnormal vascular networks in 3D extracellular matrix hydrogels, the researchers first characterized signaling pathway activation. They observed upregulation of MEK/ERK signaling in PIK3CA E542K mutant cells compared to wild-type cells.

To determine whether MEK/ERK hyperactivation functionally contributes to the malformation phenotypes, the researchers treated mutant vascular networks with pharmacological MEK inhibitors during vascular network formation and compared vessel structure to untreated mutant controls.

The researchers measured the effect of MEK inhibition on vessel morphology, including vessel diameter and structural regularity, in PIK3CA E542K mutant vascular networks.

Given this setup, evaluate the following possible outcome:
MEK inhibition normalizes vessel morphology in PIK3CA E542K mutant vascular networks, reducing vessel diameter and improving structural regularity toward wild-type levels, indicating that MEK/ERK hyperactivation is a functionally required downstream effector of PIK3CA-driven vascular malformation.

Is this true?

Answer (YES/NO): NO